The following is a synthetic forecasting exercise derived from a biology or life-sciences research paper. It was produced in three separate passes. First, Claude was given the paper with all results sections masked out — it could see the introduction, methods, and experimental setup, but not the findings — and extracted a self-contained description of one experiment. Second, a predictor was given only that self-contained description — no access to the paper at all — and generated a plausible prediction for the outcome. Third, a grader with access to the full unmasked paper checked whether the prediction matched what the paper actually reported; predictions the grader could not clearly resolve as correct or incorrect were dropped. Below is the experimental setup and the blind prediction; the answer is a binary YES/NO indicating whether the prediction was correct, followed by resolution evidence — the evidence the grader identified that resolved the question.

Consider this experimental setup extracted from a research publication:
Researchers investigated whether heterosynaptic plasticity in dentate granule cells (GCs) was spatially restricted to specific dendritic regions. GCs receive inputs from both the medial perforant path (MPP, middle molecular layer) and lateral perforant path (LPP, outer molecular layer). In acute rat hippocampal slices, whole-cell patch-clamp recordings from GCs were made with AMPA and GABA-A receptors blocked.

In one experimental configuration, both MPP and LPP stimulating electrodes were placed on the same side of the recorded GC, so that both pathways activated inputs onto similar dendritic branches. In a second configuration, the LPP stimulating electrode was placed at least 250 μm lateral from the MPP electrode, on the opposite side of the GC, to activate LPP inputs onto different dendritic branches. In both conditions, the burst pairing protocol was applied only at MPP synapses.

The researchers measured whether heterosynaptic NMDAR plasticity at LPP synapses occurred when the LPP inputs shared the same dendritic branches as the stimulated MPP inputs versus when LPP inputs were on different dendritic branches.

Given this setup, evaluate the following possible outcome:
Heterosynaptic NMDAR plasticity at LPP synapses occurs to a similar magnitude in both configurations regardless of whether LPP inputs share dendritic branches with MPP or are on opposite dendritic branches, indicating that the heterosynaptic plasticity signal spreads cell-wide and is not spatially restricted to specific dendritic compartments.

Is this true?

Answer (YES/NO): NO